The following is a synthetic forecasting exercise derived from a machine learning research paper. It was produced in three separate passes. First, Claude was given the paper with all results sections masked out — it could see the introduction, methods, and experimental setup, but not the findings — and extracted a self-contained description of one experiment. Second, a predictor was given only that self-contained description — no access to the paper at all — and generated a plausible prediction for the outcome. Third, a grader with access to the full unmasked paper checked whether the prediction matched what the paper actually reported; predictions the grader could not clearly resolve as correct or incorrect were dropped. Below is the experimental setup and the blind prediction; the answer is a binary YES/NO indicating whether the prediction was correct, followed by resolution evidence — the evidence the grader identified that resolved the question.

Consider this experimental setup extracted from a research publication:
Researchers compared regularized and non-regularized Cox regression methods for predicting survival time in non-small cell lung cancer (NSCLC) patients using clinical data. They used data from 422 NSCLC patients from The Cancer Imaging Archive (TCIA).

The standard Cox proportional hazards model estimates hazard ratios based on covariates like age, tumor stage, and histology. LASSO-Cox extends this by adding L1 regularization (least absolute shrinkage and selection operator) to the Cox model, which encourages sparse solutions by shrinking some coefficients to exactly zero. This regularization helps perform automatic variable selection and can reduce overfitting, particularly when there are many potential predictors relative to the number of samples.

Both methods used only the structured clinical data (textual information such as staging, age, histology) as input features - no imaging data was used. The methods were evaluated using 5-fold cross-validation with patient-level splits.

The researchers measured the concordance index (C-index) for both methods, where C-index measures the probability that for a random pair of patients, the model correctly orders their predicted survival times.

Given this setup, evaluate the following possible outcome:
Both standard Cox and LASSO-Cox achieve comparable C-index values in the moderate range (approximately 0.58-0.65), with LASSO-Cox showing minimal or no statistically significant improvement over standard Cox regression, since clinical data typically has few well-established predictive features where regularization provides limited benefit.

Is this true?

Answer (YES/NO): NO